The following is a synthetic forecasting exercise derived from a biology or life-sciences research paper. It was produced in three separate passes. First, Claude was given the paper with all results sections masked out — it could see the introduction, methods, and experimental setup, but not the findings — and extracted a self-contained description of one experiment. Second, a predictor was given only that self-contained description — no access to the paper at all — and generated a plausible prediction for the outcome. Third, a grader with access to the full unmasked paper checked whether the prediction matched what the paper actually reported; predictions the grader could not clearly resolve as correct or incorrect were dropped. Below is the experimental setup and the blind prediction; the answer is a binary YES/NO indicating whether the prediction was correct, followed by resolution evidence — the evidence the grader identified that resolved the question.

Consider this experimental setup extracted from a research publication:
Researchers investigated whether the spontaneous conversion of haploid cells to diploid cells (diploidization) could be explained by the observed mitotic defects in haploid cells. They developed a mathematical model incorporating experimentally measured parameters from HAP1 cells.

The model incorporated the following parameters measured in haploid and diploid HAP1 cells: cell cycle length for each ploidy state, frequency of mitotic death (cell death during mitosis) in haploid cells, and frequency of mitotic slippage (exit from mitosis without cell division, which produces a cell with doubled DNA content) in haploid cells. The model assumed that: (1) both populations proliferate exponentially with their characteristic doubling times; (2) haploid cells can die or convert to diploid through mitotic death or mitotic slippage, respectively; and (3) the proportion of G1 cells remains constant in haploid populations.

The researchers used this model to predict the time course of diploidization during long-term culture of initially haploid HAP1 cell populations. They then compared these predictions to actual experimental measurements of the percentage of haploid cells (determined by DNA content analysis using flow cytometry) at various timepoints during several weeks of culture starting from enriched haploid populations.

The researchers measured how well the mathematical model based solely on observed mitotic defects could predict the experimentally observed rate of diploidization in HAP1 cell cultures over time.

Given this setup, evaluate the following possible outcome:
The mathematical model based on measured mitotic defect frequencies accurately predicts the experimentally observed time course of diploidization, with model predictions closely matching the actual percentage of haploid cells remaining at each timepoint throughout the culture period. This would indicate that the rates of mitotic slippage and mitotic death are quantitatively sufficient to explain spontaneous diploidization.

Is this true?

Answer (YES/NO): YES